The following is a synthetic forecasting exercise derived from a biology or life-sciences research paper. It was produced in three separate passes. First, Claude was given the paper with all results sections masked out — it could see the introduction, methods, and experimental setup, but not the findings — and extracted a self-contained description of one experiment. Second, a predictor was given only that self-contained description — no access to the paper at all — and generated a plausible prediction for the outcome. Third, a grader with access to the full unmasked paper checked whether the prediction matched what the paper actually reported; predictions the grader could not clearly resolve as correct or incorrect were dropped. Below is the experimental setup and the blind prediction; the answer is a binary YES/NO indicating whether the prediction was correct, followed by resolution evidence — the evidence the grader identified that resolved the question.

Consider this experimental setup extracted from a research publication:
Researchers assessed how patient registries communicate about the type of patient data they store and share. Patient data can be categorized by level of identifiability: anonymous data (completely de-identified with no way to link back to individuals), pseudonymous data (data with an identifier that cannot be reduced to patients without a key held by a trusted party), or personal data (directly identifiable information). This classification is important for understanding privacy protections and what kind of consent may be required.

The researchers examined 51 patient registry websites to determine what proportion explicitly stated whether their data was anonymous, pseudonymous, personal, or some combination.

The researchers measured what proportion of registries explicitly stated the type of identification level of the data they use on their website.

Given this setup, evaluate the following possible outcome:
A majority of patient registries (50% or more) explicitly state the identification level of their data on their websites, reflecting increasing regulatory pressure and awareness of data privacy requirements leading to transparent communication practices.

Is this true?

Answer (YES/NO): YES